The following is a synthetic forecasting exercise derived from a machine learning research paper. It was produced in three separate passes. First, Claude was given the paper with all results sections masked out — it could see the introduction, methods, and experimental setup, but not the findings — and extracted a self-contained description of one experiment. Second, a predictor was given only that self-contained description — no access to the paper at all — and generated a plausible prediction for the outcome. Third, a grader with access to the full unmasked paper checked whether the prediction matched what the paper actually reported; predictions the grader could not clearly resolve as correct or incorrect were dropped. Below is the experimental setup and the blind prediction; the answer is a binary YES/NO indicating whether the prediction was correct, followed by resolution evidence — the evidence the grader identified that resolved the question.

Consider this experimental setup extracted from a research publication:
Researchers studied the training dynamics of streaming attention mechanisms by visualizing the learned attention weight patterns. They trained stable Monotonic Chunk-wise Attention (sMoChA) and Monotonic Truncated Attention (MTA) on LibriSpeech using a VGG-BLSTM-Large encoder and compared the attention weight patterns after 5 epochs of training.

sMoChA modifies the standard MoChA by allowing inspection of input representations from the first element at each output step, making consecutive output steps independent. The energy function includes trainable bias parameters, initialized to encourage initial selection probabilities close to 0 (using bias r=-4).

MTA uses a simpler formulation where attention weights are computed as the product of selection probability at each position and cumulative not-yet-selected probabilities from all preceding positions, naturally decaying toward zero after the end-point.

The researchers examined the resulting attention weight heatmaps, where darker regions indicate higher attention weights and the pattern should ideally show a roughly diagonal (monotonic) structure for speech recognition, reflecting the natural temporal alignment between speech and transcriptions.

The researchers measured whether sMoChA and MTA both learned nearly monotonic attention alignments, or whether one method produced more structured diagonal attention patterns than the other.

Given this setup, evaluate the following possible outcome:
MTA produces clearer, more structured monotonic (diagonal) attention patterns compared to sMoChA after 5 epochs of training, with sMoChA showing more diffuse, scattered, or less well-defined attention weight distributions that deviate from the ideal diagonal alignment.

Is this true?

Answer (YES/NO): NO